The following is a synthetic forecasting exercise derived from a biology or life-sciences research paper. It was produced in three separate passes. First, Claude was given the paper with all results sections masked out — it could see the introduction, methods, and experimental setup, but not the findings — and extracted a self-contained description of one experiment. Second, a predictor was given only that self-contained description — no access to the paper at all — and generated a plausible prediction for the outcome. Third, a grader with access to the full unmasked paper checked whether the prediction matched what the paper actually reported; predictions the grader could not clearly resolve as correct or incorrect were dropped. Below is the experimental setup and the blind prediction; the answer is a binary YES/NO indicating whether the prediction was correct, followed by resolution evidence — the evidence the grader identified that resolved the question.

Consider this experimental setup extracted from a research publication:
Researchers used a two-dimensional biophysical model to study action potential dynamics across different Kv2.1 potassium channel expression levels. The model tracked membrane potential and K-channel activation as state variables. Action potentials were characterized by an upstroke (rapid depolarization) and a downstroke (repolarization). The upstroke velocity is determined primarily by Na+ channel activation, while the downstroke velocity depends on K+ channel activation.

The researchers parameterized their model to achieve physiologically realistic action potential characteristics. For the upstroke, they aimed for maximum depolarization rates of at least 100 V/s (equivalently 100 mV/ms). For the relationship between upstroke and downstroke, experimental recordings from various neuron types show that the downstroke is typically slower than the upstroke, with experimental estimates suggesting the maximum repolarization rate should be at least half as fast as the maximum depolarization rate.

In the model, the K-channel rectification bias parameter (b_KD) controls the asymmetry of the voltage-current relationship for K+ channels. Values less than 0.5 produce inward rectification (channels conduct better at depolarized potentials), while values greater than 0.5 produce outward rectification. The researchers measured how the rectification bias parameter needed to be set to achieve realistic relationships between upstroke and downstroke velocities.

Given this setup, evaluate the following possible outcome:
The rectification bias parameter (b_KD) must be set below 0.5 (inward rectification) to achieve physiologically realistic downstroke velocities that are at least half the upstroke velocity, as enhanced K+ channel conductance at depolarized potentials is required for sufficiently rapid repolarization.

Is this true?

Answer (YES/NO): YES